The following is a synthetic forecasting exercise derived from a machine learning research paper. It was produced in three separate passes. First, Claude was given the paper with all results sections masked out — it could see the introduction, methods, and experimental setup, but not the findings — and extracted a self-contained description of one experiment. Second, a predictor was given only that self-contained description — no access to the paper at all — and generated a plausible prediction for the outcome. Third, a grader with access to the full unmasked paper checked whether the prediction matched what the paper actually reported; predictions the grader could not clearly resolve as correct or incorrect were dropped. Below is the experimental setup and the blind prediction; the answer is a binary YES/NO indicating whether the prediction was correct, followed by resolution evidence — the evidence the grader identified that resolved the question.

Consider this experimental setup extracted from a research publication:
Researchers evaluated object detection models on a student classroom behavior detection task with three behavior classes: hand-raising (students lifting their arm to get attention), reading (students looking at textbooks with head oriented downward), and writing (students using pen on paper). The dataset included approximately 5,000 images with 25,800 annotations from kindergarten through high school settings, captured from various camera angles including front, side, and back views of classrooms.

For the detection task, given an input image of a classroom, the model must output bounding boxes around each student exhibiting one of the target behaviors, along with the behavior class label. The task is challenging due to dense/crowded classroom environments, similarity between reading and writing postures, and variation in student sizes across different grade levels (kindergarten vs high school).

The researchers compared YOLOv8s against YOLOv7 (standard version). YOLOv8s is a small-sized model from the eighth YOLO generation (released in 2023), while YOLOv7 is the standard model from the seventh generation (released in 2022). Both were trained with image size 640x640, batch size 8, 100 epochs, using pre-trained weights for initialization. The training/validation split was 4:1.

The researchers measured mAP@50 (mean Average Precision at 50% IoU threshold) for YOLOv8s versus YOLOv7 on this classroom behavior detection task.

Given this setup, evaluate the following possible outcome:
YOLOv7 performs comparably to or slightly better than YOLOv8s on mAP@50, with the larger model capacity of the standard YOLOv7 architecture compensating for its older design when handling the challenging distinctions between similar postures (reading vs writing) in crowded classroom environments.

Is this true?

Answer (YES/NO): YES